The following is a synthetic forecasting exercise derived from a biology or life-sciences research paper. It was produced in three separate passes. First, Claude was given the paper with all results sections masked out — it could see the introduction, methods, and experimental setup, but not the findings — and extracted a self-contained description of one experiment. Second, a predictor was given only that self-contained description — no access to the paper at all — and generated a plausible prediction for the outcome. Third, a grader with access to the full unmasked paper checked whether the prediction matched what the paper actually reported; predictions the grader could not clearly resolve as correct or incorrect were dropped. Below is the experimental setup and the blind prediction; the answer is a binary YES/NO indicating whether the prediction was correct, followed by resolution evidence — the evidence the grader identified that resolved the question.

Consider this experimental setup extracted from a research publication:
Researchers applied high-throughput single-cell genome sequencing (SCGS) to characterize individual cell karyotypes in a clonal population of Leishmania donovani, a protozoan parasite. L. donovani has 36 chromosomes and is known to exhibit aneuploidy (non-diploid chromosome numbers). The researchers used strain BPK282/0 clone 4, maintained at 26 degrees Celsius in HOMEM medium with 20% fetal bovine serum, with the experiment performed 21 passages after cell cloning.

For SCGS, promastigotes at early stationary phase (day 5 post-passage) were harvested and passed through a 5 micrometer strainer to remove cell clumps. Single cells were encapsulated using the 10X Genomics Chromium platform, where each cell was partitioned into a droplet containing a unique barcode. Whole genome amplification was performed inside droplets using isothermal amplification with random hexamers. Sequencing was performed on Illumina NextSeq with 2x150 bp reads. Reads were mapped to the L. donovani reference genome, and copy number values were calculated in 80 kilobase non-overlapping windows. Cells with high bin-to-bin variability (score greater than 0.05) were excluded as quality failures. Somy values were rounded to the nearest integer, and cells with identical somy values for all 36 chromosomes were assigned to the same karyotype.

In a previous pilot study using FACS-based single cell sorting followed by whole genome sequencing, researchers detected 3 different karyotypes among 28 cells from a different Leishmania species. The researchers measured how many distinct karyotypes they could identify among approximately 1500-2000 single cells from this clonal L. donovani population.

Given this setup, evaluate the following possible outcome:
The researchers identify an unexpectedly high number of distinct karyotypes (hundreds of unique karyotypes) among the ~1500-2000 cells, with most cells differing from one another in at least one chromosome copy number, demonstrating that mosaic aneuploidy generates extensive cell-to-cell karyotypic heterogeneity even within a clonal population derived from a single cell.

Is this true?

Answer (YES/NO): NO